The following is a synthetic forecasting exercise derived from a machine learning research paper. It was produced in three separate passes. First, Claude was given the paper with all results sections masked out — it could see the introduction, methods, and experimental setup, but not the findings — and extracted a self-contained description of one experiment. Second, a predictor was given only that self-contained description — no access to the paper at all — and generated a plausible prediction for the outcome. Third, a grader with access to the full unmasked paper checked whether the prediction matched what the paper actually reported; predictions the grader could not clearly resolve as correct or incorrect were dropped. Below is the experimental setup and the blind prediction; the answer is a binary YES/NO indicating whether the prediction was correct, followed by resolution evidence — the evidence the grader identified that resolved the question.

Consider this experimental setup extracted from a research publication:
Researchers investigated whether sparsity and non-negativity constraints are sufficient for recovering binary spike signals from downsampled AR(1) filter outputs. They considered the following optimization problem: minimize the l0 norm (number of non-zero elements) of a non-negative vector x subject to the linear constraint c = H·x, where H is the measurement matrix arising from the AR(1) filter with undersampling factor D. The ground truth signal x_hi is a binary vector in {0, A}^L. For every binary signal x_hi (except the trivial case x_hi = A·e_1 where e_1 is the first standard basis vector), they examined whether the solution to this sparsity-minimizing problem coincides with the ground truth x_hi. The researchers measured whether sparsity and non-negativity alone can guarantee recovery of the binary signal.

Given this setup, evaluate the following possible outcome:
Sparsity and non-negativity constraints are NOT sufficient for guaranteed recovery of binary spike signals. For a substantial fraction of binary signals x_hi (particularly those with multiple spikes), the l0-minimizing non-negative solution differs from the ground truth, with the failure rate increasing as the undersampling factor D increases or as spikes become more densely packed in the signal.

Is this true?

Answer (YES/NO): NO